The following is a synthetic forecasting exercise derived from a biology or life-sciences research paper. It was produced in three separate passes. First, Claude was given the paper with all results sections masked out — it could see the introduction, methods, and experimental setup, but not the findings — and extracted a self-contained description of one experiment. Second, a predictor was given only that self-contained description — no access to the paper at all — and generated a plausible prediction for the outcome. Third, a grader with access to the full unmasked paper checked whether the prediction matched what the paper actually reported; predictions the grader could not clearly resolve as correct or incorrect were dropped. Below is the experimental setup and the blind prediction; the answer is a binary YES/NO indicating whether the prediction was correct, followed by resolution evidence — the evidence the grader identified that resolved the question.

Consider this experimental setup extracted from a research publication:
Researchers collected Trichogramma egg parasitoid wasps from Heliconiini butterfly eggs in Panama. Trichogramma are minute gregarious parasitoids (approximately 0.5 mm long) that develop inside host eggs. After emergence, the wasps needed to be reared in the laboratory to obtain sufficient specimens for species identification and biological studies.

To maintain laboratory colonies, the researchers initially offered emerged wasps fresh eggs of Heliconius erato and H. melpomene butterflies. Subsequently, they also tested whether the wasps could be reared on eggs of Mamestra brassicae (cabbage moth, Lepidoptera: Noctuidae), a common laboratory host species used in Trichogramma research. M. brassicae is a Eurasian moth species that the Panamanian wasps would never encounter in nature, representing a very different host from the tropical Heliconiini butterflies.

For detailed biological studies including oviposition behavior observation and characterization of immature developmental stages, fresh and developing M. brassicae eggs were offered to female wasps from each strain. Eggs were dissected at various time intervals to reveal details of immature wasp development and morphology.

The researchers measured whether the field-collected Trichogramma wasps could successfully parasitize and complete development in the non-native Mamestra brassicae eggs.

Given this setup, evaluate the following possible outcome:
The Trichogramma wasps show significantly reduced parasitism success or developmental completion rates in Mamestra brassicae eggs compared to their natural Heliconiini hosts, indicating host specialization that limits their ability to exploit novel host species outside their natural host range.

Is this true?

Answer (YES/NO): NO